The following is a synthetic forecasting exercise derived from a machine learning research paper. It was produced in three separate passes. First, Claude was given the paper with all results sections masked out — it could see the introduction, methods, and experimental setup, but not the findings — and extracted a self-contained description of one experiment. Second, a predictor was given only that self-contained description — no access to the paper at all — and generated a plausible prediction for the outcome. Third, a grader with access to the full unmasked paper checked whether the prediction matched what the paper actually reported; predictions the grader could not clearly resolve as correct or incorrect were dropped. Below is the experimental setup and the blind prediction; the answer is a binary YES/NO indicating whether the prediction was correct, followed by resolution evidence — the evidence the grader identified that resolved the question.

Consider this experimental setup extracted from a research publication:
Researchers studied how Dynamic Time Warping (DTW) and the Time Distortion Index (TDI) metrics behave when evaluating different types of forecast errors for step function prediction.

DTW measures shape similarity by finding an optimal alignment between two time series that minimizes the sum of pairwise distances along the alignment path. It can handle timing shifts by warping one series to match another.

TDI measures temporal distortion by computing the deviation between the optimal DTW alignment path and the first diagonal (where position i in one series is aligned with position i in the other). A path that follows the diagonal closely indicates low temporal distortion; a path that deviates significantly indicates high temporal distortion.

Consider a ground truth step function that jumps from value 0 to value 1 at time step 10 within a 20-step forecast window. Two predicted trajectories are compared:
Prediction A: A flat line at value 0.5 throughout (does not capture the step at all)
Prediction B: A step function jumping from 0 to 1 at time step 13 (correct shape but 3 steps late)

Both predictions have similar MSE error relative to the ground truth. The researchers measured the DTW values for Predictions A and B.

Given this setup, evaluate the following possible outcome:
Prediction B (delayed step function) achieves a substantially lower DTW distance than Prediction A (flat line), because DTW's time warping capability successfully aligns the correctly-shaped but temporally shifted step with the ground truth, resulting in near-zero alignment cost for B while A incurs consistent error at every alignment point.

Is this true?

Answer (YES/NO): YES